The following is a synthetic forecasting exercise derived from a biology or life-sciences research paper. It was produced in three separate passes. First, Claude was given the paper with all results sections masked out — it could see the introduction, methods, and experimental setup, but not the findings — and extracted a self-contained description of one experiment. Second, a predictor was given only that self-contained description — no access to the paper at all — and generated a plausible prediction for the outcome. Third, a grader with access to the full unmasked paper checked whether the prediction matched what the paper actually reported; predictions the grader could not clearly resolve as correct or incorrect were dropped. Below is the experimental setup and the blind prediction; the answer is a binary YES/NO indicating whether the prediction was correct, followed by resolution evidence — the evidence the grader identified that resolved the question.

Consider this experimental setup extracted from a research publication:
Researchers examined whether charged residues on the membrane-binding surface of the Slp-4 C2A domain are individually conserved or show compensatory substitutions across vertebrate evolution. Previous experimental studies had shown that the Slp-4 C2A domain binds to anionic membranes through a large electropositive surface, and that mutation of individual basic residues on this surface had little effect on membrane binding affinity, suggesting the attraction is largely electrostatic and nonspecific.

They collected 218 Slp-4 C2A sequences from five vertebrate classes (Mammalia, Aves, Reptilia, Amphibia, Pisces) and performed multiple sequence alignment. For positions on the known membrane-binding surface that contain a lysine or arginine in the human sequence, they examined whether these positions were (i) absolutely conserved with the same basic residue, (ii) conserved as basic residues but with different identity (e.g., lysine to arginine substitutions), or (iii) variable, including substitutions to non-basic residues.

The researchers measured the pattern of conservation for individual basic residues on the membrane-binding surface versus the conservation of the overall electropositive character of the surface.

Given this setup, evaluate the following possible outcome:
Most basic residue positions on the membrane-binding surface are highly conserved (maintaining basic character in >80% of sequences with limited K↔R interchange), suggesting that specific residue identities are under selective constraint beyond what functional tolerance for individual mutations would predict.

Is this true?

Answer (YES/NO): NO